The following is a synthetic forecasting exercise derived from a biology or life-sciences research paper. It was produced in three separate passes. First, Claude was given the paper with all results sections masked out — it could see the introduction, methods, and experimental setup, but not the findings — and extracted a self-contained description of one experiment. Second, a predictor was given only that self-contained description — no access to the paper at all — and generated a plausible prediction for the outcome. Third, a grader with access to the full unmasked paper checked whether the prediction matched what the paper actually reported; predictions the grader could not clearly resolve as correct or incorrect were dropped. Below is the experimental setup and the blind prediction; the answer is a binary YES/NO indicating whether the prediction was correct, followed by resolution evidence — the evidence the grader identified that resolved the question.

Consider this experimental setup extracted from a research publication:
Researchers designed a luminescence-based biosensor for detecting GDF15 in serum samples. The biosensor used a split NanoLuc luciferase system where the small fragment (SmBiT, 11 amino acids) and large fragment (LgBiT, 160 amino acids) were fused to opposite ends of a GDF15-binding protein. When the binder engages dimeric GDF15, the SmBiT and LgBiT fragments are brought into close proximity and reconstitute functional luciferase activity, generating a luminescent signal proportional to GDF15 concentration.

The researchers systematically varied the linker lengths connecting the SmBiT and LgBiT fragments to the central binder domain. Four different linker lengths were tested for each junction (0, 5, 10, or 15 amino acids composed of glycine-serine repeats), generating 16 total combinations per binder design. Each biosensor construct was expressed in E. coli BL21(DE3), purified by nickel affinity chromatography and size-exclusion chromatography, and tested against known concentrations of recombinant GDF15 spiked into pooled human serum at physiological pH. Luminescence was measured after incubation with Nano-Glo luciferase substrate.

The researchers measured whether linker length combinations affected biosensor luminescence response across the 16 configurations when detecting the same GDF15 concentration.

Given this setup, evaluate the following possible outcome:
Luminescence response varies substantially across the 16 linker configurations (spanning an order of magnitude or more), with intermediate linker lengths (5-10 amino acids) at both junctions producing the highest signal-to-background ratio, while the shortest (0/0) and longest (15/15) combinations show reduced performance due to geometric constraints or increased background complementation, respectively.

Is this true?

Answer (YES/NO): NO